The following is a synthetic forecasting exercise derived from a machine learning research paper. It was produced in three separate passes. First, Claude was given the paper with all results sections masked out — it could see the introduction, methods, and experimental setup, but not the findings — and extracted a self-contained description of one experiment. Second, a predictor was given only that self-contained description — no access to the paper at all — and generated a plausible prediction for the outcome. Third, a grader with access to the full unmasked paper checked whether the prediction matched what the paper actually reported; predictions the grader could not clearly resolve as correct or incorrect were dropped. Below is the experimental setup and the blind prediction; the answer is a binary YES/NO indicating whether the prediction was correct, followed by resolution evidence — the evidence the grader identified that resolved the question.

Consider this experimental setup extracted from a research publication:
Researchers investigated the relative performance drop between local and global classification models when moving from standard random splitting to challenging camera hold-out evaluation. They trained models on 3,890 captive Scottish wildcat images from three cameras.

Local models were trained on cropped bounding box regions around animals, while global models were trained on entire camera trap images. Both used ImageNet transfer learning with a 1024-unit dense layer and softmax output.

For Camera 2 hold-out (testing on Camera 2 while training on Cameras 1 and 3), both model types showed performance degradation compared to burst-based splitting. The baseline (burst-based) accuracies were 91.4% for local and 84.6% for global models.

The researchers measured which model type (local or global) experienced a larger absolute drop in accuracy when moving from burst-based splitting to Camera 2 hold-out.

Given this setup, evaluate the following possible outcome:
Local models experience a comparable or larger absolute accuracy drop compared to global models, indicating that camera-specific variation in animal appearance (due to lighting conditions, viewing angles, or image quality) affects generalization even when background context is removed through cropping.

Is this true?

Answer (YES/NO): NO